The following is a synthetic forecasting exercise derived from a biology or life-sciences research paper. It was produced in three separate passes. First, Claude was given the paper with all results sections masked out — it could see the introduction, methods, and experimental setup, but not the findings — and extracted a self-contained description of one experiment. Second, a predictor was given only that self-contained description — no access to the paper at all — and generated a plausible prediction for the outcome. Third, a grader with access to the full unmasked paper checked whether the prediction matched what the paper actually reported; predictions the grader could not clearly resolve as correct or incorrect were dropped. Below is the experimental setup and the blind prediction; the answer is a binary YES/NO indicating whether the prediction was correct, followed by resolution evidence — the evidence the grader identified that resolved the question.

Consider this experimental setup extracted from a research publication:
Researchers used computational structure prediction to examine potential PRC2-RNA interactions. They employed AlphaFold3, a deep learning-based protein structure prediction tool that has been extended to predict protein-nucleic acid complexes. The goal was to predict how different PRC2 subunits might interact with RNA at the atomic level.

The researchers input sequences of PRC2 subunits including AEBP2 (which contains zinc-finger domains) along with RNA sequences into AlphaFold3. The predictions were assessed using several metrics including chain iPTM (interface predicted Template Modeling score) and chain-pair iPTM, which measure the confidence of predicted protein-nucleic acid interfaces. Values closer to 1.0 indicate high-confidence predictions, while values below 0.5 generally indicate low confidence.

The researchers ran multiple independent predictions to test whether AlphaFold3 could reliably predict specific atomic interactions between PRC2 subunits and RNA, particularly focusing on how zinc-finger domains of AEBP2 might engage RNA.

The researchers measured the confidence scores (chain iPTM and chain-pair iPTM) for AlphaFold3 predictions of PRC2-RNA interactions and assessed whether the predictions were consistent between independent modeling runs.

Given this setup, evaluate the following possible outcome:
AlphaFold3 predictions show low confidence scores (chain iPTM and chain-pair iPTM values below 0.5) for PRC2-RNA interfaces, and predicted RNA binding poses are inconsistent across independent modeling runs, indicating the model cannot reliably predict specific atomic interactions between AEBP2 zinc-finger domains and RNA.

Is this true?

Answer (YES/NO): YES